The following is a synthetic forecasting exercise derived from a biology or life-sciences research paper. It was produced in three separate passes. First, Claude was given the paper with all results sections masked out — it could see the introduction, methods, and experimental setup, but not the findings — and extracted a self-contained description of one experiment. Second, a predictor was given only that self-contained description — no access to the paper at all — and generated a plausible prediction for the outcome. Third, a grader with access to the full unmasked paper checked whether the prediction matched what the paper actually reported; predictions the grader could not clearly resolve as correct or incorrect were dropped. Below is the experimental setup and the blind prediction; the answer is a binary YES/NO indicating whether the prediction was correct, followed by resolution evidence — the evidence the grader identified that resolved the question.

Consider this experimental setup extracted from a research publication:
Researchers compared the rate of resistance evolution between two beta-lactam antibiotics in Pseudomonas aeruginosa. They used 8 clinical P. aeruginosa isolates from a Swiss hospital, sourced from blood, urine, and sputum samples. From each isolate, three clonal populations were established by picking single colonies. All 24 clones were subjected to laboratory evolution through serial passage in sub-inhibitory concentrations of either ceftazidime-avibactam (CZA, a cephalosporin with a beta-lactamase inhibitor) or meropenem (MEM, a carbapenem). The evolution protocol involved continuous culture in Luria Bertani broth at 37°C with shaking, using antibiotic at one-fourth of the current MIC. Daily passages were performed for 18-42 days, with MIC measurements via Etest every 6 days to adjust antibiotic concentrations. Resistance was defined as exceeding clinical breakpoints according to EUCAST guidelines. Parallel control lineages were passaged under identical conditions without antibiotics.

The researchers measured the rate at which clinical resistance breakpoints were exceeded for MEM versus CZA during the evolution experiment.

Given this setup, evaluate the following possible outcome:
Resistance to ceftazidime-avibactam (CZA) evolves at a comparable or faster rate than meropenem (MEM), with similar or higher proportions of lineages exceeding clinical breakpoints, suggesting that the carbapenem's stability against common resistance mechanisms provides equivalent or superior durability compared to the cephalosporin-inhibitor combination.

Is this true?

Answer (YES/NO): NO